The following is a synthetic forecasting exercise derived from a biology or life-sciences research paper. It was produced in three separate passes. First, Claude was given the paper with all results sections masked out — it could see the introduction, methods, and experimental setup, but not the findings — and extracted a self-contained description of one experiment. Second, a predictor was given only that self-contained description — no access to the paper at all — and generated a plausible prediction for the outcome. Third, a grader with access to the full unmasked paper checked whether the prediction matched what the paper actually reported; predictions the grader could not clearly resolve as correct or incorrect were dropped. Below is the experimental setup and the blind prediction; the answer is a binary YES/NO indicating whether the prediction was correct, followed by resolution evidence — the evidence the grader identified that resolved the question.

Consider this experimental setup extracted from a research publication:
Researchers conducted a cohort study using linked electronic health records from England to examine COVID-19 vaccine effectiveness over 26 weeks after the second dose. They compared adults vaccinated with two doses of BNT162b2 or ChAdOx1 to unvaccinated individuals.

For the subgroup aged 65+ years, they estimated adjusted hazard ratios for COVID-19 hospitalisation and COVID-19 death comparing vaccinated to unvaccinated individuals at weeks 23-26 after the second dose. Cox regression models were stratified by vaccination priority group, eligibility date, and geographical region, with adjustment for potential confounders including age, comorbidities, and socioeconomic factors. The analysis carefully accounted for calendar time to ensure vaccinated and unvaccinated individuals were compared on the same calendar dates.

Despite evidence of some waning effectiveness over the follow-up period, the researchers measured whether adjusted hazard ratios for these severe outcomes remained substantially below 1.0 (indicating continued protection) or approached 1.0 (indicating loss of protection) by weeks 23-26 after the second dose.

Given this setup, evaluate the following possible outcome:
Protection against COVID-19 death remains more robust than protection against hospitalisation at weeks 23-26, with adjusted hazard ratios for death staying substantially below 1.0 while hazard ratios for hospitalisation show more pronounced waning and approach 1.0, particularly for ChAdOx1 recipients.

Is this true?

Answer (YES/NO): NO